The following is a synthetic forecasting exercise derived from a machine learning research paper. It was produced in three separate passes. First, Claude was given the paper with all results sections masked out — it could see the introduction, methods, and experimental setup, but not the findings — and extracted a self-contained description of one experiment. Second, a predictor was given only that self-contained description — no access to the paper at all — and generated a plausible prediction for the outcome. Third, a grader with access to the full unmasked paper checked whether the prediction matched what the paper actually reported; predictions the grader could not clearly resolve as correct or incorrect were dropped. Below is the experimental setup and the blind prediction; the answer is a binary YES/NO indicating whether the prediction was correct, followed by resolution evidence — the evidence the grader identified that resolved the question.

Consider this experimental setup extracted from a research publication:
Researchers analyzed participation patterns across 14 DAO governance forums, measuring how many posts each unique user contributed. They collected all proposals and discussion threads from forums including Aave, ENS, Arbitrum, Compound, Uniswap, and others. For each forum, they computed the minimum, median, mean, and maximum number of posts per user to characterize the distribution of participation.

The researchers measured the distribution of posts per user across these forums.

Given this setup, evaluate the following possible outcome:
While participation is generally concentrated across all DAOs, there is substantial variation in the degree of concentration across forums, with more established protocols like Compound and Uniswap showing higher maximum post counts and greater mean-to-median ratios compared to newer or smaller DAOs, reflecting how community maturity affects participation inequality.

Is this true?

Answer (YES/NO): NO